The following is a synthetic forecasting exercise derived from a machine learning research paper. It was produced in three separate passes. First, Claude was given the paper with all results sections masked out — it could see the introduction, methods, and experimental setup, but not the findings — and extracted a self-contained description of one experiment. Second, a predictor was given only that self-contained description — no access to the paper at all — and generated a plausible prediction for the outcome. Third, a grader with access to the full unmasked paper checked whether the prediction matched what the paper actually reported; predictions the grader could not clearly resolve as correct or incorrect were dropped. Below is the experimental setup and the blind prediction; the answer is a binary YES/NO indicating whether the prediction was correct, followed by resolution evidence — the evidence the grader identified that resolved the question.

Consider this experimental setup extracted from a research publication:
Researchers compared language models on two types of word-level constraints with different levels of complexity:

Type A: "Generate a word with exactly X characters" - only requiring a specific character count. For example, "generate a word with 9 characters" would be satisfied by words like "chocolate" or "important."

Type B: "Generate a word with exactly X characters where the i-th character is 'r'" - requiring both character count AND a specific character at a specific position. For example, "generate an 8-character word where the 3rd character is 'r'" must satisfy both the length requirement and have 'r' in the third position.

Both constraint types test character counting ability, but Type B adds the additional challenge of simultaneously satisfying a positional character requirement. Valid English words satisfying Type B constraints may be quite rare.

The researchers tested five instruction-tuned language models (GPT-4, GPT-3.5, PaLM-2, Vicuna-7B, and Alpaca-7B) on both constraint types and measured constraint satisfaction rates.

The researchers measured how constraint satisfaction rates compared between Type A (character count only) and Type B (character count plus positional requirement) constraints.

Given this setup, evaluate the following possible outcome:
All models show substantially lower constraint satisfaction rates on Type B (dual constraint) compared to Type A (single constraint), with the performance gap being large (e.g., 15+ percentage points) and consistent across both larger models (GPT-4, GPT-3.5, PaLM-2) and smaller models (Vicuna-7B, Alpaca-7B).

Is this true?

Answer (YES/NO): YES